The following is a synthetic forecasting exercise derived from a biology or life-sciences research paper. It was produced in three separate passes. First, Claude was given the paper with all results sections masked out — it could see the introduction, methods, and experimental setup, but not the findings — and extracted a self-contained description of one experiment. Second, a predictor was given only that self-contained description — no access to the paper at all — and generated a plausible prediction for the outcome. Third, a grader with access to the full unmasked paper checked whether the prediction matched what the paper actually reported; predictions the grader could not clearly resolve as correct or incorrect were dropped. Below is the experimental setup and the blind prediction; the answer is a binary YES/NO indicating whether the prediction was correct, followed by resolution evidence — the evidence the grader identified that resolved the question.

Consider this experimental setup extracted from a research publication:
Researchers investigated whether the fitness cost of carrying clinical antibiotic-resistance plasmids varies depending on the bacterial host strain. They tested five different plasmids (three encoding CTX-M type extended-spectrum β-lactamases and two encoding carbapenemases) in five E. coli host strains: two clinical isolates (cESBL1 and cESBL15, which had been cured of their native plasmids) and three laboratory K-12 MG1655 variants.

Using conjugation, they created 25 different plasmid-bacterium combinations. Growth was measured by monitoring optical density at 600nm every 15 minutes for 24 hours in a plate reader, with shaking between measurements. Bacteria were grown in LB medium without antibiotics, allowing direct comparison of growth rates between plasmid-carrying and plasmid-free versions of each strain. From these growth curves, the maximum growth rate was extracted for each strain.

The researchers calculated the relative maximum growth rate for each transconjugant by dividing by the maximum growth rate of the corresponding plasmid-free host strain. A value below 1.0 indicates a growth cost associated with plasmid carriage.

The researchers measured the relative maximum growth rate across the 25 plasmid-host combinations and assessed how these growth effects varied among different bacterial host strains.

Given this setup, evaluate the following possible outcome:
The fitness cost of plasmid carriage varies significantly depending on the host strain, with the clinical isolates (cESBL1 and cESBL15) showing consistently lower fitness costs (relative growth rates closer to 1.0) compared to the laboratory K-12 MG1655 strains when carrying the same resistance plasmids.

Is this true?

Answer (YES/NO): NO